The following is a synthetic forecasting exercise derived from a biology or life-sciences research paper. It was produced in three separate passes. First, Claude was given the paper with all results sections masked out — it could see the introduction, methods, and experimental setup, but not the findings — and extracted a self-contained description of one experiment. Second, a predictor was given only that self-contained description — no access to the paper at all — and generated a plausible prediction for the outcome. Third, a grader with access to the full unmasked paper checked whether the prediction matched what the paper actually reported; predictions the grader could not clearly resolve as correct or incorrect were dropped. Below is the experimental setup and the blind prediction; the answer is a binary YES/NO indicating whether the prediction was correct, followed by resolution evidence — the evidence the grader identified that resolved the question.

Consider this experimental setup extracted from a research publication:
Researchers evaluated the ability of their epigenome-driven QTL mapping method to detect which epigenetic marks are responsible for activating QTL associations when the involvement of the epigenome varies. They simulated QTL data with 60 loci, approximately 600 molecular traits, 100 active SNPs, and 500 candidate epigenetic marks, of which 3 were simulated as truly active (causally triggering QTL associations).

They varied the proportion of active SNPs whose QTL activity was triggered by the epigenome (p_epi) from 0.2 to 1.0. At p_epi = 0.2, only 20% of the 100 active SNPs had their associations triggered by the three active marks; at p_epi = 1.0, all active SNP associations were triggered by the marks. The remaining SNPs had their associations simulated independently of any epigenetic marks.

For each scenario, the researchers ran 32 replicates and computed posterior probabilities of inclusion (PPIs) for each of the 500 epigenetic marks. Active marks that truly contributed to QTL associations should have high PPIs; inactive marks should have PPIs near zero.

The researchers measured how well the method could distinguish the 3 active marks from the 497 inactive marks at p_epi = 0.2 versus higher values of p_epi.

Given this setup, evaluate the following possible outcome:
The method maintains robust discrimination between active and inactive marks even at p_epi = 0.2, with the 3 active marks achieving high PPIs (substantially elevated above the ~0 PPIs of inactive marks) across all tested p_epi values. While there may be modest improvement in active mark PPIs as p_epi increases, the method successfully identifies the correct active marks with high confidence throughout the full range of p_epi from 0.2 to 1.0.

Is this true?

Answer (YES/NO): NO